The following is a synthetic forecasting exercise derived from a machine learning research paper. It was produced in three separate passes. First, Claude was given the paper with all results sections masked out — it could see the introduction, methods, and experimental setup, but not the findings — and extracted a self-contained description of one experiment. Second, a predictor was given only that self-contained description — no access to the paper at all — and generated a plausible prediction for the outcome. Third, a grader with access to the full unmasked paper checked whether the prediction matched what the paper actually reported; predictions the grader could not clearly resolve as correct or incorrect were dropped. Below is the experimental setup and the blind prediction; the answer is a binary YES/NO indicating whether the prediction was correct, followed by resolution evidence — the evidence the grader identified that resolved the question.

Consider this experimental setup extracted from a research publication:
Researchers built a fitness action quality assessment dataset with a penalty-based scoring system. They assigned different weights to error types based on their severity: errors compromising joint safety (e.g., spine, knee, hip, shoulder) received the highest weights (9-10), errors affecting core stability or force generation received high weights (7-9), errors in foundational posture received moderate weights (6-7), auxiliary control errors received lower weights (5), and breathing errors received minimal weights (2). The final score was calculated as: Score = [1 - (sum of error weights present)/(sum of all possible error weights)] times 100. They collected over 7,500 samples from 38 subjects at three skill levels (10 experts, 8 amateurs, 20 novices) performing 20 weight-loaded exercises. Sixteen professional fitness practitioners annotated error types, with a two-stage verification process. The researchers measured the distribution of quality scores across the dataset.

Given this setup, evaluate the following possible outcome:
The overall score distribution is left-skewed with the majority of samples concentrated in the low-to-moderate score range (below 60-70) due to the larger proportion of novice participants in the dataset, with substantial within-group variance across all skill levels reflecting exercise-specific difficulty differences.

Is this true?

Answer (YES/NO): NO